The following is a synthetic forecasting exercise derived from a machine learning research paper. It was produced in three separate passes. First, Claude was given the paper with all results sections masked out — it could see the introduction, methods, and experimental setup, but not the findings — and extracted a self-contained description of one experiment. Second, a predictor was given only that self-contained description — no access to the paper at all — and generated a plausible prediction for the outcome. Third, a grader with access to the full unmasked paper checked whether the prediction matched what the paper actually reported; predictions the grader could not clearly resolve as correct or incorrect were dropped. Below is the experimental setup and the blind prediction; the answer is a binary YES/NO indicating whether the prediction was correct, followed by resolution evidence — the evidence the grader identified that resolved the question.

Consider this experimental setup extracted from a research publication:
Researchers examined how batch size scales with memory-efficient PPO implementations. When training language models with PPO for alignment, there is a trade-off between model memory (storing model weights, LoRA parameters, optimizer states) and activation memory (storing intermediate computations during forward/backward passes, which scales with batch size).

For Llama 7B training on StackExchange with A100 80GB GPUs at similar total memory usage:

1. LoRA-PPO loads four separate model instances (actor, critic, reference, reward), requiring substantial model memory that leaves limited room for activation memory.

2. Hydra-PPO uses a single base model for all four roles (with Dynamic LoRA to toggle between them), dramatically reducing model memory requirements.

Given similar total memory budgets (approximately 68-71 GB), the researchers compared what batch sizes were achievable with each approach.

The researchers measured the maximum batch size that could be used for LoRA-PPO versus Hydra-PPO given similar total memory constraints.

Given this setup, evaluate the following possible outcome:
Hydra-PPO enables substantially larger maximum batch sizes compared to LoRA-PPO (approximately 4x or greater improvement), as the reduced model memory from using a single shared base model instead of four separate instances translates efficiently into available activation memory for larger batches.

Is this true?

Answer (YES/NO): YES